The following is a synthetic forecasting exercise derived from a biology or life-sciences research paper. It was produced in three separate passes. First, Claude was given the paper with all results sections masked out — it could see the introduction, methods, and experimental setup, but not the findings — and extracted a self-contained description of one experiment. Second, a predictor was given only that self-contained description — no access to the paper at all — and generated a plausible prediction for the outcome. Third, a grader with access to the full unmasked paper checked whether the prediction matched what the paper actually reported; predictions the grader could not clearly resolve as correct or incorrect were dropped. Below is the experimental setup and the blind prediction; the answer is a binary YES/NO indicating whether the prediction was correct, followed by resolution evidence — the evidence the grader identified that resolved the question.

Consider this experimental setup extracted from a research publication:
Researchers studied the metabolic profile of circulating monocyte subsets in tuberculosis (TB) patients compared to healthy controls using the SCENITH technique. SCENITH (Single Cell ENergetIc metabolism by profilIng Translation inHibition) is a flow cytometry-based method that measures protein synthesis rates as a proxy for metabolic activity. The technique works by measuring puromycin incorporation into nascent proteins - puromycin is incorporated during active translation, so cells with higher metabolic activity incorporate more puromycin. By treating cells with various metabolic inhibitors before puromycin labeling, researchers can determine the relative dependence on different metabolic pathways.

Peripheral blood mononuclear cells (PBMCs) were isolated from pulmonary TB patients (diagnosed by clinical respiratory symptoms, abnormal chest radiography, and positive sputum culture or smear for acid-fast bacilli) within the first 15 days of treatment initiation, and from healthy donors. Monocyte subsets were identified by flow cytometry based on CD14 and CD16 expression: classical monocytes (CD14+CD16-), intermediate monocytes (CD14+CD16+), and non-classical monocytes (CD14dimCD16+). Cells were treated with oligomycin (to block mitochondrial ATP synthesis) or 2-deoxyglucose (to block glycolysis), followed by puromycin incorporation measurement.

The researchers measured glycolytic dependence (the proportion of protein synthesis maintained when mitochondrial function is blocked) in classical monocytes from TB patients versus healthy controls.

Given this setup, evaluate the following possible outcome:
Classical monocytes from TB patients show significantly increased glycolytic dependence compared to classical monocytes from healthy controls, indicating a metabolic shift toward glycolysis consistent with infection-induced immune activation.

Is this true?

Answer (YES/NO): NO